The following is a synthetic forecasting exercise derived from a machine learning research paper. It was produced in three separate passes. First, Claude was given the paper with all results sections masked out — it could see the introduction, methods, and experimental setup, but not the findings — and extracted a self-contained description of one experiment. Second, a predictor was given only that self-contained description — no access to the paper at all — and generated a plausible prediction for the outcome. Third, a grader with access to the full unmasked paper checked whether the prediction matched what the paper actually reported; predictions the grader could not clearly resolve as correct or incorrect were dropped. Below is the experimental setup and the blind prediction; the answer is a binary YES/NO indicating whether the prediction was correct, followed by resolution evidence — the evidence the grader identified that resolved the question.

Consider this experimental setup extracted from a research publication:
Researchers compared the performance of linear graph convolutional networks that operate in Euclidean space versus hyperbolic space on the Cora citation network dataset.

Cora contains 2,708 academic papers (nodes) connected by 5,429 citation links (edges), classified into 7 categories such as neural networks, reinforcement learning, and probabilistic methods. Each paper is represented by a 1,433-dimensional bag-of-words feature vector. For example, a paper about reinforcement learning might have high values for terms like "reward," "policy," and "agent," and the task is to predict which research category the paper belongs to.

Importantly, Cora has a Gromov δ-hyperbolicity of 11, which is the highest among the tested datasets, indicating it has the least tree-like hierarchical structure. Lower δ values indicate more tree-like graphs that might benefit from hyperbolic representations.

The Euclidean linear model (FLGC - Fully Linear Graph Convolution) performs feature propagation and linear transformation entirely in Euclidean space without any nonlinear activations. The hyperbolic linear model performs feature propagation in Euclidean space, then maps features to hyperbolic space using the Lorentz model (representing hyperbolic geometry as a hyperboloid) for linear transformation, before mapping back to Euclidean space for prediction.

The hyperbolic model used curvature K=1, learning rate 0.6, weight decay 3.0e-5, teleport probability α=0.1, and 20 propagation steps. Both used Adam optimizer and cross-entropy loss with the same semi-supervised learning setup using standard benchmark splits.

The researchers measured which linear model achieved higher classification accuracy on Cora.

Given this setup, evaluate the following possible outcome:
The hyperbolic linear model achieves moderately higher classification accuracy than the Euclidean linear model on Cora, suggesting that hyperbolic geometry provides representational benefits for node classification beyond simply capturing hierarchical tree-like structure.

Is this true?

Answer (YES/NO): NO